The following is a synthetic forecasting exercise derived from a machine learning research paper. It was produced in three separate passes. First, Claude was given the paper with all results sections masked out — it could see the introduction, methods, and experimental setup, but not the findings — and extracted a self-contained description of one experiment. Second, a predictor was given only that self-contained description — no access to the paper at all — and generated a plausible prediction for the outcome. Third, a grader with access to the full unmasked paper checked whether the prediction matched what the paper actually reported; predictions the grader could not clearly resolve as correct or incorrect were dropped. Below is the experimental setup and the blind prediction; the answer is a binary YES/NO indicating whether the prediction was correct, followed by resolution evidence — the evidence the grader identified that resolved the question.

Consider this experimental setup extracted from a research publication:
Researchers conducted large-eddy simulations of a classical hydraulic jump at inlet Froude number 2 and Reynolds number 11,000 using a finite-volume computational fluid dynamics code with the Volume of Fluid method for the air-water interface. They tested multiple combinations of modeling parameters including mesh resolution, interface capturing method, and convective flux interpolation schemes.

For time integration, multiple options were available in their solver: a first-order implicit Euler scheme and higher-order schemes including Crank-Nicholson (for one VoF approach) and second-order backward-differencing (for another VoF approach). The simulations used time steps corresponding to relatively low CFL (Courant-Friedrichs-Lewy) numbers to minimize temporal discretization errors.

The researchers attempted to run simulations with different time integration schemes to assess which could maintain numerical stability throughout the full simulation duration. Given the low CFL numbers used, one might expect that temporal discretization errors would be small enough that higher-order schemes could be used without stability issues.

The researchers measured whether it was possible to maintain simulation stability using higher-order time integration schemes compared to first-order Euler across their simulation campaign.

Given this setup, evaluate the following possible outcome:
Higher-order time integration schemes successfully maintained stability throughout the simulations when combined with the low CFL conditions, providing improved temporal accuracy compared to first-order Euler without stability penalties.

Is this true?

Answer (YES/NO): NO